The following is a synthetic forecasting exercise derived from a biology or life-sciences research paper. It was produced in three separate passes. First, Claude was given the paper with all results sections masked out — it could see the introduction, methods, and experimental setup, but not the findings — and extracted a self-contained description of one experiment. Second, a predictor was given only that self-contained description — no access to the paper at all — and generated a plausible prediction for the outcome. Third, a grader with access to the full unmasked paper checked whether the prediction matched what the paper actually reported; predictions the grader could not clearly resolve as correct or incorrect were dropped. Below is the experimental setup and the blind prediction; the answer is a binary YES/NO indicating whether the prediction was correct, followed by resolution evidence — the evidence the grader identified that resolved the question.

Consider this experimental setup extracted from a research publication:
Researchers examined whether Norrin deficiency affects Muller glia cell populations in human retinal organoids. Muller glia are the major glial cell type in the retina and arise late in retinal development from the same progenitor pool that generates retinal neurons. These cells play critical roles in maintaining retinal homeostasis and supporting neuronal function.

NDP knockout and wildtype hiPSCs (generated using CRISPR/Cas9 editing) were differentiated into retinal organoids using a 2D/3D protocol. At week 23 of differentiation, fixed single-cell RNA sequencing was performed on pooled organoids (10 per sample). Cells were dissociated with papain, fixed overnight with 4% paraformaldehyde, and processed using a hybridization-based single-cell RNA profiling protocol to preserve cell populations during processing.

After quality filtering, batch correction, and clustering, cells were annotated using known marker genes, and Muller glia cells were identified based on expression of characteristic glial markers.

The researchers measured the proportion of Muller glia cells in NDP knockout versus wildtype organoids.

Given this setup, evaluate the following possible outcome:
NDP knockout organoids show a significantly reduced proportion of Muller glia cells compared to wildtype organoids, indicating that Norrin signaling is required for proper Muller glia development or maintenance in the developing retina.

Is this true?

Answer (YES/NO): NO